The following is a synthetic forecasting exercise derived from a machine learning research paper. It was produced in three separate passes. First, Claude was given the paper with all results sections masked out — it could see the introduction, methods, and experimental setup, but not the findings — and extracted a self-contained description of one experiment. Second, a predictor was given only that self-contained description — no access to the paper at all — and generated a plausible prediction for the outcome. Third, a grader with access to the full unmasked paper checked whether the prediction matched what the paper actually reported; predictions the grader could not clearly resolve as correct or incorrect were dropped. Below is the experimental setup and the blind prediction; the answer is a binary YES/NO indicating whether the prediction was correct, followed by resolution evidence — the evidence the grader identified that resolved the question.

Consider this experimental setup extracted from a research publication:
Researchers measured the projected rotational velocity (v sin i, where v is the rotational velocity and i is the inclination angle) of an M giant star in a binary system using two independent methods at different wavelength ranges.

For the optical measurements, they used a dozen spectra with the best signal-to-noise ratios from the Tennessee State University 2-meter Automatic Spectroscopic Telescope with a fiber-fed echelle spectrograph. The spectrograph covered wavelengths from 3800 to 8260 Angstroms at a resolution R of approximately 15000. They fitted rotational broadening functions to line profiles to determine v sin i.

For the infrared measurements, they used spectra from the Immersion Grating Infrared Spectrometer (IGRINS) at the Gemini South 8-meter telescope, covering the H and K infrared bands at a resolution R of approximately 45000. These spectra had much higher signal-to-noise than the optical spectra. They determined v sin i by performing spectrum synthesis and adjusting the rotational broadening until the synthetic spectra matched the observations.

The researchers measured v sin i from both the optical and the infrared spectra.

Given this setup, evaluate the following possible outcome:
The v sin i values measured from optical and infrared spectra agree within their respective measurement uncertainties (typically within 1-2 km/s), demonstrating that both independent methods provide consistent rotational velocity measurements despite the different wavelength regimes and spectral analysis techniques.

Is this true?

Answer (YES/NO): YES